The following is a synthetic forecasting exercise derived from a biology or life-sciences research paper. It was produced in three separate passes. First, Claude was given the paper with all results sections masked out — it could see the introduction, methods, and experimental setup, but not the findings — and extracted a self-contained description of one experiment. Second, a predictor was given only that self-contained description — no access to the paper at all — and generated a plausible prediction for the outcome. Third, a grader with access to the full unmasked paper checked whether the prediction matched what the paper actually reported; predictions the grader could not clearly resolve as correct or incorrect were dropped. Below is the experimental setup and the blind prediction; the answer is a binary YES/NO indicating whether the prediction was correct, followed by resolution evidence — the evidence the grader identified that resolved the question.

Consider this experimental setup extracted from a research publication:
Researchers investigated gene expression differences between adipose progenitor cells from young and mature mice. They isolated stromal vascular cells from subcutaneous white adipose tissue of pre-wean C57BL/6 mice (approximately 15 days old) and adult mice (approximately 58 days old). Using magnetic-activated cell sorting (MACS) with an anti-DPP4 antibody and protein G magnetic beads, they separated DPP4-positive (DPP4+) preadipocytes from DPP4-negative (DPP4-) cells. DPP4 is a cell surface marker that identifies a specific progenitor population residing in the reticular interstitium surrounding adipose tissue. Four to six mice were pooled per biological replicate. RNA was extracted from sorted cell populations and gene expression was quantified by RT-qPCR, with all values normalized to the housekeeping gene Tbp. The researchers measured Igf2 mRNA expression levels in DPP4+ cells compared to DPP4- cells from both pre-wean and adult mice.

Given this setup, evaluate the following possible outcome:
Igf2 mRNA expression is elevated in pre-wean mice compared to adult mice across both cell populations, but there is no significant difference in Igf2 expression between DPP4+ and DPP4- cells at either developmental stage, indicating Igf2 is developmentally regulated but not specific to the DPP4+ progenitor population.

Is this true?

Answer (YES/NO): NO